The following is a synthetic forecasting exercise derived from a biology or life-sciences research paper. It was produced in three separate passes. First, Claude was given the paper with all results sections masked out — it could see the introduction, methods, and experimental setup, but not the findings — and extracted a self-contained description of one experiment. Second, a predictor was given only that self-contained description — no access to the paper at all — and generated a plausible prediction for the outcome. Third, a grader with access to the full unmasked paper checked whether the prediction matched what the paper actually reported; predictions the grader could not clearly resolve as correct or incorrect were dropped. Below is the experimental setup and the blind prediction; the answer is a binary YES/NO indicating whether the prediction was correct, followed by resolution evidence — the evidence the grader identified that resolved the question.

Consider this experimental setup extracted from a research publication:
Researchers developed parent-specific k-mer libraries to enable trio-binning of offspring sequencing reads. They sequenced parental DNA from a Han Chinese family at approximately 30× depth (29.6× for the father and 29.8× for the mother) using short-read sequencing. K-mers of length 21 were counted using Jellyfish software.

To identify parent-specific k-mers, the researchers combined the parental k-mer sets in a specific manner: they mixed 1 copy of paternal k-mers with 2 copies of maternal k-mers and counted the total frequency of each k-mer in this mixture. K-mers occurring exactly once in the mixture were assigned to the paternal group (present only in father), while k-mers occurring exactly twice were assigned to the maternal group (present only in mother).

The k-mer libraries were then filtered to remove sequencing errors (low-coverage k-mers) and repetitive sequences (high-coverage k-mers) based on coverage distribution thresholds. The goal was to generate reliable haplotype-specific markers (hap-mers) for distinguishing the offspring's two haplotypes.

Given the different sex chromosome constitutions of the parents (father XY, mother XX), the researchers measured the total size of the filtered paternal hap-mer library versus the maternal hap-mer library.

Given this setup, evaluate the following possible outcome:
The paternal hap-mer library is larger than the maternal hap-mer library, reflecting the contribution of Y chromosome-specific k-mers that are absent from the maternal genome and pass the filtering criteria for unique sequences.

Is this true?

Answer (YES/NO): YES